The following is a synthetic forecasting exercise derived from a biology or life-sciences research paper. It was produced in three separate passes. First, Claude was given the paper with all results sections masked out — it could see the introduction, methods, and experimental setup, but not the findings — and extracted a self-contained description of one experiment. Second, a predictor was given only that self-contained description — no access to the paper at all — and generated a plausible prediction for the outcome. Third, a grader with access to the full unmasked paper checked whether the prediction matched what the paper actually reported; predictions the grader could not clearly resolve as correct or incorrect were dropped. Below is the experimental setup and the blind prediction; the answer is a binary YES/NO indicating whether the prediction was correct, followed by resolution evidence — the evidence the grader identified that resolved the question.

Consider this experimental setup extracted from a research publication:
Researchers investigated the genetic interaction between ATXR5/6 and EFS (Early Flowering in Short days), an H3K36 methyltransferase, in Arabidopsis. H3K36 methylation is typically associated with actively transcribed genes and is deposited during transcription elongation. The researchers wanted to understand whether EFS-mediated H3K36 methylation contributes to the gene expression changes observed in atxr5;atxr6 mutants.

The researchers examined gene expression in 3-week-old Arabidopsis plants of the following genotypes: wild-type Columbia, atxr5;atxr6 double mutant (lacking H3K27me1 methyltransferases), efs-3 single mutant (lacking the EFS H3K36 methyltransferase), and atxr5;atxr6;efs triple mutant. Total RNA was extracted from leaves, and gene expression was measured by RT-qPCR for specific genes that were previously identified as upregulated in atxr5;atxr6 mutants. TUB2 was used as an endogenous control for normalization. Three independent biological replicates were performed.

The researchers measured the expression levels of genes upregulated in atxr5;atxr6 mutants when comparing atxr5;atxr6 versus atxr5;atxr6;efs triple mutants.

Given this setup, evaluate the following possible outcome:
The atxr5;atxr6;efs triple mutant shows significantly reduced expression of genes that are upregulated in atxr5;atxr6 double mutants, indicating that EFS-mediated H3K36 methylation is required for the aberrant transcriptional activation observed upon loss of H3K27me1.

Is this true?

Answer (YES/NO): NO